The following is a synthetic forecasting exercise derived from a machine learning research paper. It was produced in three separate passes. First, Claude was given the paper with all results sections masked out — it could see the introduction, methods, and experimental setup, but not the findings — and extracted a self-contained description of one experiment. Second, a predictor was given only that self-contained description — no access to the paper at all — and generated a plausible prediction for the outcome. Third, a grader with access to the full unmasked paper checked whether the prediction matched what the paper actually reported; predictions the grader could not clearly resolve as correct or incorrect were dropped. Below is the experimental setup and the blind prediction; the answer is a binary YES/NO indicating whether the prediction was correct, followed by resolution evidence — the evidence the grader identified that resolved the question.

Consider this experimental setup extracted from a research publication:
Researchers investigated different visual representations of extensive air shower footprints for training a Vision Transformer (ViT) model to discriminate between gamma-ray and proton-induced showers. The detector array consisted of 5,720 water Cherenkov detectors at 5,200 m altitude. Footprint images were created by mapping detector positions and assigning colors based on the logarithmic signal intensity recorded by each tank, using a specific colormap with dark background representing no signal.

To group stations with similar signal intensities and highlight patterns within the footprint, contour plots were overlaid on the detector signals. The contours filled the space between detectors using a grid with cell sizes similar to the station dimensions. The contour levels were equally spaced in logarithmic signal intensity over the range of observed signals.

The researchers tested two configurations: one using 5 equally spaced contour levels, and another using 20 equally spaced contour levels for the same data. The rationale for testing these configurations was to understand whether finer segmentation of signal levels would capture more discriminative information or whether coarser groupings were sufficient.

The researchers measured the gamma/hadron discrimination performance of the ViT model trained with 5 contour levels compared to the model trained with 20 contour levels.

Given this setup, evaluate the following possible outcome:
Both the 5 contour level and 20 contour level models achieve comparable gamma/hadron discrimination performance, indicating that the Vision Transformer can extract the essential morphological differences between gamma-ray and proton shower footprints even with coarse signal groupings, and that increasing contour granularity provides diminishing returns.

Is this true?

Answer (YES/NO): YES